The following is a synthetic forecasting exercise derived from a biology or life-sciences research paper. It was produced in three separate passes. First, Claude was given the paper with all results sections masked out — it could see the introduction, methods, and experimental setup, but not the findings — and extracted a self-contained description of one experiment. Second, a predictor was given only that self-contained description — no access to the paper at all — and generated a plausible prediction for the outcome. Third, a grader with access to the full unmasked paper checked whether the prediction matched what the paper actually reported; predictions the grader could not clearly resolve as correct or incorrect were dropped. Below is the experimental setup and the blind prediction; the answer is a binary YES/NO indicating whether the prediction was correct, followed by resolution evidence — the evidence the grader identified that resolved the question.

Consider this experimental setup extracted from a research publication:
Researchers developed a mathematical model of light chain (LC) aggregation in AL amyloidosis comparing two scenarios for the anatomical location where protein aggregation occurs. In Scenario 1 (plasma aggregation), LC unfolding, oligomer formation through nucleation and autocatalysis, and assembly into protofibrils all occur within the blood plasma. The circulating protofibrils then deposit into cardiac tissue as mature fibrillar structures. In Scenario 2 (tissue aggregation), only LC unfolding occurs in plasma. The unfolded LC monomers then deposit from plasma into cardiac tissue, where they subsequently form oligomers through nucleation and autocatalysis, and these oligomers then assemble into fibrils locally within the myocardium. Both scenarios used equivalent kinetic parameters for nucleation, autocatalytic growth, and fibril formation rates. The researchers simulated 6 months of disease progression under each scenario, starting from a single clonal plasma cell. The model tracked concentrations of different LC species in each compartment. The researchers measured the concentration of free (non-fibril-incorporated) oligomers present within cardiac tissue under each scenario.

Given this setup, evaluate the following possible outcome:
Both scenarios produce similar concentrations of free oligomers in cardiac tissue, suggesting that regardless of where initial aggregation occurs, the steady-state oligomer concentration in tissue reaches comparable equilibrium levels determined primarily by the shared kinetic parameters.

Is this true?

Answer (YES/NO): NO